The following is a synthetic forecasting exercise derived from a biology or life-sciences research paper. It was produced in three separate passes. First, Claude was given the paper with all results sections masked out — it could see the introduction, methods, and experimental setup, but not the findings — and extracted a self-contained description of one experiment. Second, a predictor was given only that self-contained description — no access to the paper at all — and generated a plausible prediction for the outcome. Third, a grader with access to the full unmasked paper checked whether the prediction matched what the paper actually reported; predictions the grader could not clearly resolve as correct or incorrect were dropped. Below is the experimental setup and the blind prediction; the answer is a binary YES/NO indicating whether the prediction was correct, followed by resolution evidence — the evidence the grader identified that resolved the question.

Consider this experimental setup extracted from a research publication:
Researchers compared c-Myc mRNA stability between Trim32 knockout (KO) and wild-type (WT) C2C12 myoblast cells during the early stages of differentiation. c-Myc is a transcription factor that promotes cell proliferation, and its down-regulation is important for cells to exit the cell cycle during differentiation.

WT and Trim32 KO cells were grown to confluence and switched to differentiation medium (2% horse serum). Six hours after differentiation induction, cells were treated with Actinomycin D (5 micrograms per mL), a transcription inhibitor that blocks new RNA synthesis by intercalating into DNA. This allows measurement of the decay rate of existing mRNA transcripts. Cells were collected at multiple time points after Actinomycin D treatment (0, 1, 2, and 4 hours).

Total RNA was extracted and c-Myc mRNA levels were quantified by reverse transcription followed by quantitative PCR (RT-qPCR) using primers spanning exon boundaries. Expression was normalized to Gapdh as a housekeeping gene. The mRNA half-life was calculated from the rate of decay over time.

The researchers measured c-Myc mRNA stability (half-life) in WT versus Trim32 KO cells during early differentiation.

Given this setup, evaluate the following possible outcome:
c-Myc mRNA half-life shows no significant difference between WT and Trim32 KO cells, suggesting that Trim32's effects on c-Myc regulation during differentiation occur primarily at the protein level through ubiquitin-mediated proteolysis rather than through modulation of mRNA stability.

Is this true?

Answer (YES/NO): NO